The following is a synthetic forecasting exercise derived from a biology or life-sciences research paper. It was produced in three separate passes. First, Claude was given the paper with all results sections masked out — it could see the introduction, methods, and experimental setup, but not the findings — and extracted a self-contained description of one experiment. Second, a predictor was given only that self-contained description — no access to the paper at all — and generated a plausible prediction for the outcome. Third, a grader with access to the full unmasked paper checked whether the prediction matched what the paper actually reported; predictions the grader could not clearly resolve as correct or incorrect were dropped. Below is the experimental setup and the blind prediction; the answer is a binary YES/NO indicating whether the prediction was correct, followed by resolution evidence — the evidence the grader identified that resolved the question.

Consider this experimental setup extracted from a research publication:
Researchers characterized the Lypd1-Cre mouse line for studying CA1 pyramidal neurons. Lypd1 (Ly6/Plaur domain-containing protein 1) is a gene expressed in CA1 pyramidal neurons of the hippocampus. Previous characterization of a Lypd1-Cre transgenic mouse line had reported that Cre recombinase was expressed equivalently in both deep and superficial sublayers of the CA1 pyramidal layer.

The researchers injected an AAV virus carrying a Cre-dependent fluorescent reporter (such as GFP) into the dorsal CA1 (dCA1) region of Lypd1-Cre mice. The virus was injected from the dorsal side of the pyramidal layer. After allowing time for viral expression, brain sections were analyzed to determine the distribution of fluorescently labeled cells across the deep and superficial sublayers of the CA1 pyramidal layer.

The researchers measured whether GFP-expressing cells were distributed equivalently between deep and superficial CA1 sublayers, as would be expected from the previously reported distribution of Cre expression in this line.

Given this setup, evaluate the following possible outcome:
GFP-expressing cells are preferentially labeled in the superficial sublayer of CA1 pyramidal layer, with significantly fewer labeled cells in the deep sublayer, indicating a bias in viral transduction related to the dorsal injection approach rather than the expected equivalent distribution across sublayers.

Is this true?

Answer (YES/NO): NO